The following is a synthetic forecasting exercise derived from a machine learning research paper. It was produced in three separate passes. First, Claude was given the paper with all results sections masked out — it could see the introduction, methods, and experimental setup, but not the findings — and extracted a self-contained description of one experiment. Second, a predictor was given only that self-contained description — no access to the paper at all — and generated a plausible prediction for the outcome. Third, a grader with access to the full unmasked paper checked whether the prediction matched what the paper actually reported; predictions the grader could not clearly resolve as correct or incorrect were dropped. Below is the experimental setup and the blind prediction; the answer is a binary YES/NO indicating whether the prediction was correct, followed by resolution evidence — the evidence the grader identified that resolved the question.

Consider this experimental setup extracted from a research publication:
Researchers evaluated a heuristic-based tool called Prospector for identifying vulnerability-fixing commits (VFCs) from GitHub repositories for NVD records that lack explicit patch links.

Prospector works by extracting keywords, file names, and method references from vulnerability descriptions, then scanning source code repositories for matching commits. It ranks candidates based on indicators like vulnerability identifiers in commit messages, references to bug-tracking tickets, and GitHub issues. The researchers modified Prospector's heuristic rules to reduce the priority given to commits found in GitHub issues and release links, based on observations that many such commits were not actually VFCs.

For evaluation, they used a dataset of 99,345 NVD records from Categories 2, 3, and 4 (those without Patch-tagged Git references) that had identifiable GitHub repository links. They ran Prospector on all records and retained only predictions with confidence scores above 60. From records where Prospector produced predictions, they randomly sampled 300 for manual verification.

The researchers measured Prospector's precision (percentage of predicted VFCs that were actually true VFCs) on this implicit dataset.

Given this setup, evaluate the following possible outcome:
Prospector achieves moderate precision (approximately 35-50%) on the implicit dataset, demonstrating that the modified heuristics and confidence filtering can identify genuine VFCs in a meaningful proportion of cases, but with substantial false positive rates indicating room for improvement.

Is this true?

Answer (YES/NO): NO